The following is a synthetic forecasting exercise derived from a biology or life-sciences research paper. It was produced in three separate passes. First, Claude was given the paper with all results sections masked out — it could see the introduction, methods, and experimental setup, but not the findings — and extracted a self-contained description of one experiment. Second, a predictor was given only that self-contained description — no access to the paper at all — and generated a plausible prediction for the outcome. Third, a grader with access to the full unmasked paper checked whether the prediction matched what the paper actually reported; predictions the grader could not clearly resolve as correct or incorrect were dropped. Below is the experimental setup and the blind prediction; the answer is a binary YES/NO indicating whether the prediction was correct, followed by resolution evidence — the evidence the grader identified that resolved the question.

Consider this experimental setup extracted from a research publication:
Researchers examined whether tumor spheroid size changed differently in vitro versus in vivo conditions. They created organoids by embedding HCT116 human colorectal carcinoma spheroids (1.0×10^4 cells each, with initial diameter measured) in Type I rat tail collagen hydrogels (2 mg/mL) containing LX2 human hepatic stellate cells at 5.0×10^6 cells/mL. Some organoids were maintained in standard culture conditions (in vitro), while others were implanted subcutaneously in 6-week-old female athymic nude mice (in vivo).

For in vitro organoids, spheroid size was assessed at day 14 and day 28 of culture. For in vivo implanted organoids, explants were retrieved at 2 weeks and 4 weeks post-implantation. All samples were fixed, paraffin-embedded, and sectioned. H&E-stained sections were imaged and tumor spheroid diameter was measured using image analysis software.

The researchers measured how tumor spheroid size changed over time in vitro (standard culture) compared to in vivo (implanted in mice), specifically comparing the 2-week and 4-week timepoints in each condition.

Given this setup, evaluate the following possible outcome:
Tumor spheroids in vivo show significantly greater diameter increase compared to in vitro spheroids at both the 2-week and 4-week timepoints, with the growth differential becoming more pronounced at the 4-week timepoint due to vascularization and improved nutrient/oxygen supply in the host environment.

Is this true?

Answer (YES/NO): NO